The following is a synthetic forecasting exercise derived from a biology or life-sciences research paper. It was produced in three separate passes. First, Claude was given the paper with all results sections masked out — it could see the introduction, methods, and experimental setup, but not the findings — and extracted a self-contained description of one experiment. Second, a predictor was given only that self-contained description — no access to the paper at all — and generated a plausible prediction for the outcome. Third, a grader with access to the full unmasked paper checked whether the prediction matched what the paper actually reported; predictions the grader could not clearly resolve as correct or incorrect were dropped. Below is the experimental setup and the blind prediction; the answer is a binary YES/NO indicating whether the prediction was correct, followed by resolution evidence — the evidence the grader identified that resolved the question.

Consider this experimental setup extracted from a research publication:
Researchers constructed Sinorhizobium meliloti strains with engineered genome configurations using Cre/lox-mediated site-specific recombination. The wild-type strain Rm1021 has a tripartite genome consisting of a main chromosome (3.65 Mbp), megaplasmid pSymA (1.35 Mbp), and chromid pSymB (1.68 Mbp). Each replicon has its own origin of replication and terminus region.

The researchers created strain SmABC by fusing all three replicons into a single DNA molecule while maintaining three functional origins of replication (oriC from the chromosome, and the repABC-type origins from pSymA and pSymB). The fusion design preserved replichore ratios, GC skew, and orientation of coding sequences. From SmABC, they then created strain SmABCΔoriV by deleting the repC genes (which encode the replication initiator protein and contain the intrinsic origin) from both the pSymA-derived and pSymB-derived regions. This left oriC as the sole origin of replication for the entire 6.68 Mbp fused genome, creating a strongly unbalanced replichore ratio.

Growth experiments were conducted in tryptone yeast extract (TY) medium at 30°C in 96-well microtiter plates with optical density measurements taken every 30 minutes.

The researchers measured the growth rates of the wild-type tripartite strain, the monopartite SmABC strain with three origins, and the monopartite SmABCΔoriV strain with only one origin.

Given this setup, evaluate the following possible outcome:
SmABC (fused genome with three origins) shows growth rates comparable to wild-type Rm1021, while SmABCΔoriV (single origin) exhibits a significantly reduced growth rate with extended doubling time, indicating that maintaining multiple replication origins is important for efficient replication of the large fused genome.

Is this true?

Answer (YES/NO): YES